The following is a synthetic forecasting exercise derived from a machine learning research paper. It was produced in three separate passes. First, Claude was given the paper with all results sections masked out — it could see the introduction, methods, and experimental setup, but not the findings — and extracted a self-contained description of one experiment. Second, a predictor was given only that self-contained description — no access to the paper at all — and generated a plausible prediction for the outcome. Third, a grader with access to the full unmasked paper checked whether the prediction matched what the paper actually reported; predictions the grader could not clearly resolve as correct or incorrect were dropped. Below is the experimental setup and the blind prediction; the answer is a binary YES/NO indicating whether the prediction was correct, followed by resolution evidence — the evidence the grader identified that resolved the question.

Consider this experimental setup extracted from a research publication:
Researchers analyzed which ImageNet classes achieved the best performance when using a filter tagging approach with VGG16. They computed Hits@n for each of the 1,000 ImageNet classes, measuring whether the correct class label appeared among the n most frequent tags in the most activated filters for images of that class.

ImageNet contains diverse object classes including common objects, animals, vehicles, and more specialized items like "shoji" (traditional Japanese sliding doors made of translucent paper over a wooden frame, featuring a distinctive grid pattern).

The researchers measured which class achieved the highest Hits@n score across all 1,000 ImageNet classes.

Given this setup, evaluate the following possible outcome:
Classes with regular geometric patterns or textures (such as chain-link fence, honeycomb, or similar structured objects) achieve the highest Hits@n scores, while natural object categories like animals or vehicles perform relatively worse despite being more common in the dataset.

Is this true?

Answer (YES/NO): NO